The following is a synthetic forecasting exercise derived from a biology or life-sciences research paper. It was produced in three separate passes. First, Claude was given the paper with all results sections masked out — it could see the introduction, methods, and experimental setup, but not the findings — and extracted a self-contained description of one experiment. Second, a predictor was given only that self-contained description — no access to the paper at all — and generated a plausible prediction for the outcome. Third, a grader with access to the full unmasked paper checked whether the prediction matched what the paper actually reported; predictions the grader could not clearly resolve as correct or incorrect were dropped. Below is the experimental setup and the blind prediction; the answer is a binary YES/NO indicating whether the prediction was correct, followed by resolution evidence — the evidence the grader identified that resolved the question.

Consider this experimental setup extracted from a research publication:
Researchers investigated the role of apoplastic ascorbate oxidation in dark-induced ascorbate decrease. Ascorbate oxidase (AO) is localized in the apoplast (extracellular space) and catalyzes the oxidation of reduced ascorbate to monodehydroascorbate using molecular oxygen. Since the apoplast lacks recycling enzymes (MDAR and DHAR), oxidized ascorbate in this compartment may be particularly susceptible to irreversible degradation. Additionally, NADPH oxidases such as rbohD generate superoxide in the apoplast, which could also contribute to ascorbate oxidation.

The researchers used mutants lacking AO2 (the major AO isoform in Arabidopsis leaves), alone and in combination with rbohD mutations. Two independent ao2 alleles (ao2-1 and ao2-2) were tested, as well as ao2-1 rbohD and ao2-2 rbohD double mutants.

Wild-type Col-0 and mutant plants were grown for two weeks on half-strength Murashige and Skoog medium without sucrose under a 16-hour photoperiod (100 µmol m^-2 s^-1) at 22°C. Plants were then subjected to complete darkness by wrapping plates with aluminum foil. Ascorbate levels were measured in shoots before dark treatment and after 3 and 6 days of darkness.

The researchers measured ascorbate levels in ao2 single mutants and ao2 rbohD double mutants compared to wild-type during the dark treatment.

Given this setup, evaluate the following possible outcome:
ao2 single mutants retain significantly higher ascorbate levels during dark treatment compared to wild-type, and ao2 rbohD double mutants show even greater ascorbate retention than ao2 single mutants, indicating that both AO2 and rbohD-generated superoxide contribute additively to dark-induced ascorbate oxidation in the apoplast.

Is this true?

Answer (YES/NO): NO